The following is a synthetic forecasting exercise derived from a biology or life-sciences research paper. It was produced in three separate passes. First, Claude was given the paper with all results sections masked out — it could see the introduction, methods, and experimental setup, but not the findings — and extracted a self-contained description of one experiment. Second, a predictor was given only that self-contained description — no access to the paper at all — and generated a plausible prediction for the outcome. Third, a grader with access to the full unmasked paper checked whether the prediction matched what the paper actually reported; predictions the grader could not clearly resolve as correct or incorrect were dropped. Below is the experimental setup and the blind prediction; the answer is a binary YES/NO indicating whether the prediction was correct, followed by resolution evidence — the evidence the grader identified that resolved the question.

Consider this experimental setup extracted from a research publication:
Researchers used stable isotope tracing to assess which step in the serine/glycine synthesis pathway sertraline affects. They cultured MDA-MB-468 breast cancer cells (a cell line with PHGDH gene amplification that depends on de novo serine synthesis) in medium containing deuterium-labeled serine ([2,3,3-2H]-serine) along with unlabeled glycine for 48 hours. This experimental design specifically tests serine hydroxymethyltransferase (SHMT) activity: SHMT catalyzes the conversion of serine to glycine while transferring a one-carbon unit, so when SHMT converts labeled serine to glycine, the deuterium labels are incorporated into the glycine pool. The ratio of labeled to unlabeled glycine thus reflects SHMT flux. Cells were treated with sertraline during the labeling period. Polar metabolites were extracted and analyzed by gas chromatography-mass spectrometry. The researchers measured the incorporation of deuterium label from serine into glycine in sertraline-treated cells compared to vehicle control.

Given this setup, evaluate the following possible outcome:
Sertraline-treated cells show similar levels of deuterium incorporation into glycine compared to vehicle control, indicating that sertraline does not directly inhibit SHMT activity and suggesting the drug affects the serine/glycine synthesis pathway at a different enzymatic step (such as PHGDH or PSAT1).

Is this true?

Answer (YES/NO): NO